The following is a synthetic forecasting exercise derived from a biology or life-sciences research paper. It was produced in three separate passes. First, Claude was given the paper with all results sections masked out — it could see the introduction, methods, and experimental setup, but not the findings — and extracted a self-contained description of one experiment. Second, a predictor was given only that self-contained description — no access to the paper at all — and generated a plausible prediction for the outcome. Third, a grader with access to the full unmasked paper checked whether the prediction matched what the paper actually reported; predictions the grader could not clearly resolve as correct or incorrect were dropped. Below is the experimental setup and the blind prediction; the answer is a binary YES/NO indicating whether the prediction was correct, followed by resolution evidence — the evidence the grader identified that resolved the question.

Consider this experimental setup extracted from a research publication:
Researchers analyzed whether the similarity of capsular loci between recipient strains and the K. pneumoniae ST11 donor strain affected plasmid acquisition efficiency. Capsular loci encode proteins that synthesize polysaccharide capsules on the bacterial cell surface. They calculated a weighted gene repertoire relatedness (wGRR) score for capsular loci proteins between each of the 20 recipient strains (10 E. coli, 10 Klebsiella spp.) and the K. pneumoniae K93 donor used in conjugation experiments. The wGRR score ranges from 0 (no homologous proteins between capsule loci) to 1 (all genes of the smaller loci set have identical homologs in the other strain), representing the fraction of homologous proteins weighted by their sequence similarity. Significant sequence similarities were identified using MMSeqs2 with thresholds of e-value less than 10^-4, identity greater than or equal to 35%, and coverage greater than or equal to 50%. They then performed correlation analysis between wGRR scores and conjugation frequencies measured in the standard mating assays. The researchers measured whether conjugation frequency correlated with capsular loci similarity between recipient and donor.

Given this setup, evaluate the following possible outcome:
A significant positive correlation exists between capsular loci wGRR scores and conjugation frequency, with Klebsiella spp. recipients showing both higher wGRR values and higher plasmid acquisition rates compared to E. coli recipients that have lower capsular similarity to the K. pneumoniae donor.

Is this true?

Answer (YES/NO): NO